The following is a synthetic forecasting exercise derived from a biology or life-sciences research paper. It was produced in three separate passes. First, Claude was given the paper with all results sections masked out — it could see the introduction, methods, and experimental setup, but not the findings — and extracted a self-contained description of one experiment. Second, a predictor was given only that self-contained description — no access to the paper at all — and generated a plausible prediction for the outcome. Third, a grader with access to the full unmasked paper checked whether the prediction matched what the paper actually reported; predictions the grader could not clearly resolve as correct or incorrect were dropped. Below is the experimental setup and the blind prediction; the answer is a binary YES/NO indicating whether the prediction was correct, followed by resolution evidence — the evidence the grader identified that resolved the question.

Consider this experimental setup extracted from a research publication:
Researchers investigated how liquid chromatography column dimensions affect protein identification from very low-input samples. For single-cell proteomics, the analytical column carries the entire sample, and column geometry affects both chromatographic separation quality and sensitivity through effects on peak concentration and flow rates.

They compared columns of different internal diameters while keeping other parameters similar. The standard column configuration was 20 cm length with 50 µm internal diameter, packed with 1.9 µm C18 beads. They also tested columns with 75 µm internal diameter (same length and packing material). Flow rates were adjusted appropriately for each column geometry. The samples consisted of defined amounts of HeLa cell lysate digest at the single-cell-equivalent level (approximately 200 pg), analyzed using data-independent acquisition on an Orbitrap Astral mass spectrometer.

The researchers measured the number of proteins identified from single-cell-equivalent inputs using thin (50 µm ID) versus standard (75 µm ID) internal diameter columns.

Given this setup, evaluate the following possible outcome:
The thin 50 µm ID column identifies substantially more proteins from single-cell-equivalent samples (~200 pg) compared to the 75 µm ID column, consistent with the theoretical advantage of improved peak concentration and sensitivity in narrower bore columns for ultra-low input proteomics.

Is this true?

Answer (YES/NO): YES